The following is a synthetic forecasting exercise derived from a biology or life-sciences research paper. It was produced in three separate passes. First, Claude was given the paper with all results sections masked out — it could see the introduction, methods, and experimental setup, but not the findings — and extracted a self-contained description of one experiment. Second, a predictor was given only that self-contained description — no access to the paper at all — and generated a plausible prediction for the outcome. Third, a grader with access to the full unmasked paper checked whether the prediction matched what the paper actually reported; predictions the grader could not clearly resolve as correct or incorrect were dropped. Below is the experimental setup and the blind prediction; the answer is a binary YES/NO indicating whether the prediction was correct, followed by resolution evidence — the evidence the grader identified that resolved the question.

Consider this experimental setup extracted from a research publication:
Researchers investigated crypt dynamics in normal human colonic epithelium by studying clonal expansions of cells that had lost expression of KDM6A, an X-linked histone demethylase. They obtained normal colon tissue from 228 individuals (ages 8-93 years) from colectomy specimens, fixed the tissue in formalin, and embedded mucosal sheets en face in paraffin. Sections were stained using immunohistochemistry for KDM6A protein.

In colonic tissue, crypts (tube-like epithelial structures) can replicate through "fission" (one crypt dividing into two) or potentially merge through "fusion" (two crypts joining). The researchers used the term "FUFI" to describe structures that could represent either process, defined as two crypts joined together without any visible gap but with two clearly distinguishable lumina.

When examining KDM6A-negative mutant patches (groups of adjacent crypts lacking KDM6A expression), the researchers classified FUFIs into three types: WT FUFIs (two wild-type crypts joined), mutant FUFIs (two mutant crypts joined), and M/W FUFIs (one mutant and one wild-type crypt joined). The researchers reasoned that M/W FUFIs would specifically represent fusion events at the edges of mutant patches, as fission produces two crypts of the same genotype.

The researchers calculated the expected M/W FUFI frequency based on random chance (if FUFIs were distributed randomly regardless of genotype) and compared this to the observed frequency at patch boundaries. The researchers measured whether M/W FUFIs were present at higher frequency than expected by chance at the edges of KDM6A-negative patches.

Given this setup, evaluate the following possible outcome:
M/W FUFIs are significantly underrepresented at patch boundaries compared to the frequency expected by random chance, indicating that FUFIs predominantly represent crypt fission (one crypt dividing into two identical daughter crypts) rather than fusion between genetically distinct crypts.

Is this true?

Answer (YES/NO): NO